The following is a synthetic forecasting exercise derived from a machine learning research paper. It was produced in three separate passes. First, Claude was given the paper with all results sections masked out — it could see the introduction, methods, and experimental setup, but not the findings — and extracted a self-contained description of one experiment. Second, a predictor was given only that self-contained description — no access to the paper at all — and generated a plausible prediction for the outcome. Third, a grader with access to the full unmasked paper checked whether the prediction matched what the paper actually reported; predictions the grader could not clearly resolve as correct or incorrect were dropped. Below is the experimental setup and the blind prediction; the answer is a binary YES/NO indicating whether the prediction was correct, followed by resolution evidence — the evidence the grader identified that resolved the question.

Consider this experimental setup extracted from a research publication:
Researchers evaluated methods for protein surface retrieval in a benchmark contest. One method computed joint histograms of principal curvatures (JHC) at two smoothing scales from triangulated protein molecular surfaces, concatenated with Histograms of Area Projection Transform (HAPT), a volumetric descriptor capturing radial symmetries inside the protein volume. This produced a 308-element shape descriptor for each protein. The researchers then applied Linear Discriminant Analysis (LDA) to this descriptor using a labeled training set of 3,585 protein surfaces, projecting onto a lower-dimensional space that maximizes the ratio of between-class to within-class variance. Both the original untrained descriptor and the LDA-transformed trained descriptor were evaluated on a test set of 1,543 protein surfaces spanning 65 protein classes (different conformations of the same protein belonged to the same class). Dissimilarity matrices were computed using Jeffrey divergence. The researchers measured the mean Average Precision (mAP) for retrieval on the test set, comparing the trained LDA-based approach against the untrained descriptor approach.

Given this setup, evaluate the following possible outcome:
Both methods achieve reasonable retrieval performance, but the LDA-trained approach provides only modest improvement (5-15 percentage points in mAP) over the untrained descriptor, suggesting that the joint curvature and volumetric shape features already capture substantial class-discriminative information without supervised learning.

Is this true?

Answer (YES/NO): NO